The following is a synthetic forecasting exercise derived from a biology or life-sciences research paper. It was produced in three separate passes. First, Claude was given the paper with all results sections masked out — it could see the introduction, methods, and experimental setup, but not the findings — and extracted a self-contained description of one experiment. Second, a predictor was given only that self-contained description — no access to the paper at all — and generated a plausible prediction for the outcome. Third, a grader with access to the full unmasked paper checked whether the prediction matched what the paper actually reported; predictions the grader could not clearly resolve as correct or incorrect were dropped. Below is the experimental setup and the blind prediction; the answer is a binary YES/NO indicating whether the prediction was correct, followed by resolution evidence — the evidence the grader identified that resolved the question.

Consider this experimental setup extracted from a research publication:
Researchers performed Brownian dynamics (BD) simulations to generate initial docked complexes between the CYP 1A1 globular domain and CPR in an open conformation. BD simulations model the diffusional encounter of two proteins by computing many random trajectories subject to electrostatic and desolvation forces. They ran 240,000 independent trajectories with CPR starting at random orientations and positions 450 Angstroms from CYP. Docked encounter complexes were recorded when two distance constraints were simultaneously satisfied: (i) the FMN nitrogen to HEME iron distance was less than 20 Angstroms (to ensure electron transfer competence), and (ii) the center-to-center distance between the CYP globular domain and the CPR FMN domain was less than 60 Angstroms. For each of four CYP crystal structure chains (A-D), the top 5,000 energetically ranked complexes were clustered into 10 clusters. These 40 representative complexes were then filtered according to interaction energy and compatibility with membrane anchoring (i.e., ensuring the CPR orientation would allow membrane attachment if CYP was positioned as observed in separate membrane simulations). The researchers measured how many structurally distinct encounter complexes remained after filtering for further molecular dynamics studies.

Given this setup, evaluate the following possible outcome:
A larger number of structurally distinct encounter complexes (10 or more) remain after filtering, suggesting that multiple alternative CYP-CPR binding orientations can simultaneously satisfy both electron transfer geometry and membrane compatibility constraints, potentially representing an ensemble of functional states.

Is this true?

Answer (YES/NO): NO